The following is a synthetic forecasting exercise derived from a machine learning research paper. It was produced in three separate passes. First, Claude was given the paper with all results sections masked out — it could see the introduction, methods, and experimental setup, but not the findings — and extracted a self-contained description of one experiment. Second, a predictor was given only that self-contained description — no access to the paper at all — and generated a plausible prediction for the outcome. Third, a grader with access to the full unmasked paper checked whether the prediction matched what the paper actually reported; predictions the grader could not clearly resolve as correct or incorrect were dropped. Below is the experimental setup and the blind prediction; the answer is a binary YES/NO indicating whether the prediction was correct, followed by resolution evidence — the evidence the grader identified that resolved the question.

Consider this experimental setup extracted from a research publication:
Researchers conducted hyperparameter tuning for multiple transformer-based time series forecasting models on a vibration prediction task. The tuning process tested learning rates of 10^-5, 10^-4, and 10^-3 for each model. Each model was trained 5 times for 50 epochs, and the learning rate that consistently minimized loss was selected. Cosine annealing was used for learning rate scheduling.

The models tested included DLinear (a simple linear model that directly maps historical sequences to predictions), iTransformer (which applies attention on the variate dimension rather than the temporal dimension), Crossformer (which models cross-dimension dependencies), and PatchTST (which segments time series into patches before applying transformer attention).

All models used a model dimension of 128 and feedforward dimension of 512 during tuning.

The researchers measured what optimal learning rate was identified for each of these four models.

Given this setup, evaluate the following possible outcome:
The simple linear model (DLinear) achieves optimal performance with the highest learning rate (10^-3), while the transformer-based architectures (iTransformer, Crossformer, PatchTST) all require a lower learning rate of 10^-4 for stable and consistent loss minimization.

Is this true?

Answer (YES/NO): NO